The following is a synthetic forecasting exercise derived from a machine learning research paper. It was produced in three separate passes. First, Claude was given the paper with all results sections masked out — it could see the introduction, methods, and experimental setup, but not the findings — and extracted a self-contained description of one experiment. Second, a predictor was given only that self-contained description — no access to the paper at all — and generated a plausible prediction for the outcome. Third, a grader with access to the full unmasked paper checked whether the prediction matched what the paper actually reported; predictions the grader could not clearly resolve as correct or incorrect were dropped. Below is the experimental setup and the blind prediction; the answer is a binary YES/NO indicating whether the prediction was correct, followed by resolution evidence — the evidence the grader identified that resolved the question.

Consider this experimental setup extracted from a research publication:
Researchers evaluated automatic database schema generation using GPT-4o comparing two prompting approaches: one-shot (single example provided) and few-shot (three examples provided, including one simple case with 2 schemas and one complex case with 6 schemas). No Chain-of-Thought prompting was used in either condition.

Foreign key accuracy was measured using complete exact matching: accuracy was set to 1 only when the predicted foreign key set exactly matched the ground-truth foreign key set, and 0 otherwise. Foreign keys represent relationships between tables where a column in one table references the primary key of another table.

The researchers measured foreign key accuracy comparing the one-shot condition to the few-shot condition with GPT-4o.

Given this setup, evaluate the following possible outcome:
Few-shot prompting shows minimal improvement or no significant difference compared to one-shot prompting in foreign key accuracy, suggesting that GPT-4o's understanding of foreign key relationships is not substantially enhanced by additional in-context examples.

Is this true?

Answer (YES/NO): NO